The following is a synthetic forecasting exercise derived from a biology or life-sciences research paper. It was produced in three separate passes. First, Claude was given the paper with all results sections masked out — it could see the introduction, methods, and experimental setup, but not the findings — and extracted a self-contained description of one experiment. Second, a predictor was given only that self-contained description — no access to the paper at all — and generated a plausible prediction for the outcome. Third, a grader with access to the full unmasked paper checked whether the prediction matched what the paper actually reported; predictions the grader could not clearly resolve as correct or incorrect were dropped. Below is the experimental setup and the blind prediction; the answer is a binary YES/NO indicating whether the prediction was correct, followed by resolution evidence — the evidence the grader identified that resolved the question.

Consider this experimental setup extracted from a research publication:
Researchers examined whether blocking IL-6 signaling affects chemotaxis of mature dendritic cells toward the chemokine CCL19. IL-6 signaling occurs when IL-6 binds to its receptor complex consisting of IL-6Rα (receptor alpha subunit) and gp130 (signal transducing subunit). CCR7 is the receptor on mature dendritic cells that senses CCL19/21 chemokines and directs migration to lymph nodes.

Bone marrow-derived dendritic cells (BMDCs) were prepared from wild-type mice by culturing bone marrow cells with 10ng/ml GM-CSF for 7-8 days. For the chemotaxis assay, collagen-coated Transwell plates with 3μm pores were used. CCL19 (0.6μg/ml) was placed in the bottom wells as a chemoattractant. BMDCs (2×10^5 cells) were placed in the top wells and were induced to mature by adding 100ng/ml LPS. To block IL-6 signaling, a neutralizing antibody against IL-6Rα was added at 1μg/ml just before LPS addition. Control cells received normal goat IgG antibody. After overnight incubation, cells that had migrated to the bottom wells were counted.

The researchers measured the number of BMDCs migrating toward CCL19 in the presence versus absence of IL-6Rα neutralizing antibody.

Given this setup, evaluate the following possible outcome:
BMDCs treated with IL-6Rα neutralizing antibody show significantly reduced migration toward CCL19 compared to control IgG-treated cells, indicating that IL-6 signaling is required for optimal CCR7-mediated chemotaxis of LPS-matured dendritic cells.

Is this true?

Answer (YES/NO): YES